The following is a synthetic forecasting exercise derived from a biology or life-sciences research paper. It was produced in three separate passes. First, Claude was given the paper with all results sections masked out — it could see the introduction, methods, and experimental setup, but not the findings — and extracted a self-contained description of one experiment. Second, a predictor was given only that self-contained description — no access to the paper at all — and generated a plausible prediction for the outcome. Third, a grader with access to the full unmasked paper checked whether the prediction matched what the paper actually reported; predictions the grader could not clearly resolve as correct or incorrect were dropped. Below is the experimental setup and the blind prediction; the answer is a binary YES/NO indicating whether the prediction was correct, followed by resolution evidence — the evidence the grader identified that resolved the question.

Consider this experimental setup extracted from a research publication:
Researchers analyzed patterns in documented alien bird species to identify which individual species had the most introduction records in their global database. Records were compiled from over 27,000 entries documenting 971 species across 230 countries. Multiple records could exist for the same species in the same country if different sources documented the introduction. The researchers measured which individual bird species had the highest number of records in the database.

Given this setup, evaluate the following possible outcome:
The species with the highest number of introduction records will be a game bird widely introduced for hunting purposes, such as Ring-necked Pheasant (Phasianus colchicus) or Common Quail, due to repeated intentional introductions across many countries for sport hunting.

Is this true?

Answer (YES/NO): NO